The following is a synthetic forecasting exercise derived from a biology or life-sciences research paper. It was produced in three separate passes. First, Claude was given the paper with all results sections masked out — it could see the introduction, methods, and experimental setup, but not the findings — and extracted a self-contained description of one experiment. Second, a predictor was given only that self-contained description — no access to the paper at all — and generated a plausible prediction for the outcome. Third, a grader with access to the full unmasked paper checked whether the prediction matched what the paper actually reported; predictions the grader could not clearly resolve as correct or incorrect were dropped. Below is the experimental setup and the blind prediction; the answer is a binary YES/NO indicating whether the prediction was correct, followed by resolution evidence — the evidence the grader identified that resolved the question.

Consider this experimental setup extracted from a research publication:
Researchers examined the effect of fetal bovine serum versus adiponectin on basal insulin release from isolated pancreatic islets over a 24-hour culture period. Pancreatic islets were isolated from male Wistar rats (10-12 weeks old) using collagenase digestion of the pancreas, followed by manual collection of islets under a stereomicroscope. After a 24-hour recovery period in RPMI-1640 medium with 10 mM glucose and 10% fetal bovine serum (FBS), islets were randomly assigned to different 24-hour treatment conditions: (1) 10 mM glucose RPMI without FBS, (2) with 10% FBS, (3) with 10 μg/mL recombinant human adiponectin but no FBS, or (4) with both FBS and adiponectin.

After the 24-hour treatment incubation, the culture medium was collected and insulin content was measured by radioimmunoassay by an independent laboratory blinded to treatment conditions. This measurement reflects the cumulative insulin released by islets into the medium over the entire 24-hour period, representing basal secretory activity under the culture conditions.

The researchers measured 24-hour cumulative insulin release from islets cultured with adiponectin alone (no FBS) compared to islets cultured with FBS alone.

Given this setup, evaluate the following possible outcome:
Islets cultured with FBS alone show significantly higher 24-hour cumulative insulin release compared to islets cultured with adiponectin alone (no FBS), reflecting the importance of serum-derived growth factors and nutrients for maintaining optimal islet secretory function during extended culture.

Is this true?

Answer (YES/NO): NO